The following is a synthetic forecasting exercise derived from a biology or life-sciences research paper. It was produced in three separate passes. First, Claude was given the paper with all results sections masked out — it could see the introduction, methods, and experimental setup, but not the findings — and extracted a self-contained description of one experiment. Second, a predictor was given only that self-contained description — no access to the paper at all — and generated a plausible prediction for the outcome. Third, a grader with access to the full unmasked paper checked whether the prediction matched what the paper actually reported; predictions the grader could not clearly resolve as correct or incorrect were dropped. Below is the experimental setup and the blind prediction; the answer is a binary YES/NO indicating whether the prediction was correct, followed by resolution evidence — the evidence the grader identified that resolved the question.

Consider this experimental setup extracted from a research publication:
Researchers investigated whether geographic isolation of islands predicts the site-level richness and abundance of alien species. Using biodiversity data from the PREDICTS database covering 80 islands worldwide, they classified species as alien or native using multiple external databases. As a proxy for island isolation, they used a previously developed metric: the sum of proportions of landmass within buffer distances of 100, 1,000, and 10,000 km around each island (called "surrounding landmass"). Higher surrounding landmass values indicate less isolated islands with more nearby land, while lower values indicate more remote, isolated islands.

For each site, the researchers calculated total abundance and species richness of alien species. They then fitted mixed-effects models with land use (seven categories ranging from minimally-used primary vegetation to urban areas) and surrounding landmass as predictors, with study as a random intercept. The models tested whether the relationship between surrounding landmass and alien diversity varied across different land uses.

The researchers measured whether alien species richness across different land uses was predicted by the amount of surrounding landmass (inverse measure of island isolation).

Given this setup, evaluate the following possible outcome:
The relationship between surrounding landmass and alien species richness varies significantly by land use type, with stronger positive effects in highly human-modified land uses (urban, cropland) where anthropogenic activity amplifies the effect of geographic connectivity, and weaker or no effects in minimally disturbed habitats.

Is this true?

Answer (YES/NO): NO